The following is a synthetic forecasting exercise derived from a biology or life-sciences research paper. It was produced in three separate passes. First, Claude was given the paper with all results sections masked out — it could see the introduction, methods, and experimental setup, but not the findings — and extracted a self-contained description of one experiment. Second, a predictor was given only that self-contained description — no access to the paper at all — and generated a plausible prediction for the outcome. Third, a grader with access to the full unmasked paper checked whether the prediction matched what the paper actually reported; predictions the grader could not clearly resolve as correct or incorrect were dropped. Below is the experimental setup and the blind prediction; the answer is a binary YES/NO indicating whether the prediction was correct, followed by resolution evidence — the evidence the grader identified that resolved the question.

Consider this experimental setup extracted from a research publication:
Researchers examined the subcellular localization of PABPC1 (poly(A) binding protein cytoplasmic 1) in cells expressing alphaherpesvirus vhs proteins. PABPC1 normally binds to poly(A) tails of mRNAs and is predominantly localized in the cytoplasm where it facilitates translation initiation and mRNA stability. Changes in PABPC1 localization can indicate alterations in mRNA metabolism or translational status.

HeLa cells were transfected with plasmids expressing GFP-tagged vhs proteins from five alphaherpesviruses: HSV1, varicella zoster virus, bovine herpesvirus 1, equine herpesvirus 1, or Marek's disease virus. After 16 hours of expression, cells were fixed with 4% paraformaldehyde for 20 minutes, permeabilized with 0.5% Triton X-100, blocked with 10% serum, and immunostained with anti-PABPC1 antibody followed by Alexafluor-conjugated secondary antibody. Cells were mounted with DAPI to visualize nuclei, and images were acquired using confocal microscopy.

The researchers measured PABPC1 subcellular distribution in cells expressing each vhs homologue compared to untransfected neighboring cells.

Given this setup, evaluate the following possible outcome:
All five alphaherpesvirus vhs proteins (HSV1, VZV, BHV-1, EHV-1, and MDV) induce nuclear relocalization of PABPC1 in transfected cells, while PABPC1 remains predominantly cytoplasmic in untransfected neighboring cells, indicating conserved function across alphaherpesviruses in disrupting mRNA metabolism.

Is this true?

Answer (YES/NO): NO